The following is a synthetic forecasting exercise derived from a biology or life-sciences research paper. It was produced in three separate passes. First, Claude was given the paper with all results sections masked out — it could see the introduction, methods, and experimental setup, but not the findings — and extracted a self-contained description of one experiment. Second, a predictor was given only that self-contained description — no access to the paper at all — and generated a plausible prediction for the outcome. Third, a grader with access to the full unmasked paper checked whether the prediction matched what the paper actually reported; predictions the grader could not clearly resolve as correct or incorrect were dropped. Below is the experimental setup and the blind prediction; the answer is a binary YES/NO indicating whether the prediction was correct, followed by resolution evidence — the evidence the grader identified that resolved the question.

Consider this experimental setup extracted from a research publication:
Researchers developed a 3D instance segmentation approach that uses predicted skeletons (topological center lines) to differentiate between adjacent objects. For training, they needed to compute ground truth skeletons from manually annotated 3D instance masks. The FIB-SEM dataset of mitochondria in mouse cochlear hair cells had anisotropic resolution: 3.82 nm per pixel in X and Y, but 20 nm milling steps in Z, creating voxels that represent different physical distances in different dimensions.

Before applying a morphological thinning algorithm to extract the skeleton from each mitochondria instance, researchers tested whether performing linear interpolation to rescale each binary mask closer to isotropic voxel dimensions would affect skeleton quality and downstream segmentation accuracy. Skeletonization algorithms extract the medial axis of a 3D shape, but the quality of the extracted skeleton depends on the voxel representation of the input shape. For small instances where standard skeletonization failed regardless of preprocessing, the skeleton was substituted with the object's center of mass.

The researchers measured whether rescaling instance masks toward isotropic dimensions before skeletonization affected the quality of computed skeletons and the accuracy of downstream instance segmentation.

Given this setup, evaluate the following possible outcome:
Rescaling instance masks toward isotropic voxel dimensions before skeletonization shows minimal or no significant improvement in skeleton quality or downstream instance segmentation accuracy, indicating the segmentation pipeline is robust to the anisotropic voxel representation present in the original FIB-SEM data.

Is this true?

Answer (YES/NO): NO